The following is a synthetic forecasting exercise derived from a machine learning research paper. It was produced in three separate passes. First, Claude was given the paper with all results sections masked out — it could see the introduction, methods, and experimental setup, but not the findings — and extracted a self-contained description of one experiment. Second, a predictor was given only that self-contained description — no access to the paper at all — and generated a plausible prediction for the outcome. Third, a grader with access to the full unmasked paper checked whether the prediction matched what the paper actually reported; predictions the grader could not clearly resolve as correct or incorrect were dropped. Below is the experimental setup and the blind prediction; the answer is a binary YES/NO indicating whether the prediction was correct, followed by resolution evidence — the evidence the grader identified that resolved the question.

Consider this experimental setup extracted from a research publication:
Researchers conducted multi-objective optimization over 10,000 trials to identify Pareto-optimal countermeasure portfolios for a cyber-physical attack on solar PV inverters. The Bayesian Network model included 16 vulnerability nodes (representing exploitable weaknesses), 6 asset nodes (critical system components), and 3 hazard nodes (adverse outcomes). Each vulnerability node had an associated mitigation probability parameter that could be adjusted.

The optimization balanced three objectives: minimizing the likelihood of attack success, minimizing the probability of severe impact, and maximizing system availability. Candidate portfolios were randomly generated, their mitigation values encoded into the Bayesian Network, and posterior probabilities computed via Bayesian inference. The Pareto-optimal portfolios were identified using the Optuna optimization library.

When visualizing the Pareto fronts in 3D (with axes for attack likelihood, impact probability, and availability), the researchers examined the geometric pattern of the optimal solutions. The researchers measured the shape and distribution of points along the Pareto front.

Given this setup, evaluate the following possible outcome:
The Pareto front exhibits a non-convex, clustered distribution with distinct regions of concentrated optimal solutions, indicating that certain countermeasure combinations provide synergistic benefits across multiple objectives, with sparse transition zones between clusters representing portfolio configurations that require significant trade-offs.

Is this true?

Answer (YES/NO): NO